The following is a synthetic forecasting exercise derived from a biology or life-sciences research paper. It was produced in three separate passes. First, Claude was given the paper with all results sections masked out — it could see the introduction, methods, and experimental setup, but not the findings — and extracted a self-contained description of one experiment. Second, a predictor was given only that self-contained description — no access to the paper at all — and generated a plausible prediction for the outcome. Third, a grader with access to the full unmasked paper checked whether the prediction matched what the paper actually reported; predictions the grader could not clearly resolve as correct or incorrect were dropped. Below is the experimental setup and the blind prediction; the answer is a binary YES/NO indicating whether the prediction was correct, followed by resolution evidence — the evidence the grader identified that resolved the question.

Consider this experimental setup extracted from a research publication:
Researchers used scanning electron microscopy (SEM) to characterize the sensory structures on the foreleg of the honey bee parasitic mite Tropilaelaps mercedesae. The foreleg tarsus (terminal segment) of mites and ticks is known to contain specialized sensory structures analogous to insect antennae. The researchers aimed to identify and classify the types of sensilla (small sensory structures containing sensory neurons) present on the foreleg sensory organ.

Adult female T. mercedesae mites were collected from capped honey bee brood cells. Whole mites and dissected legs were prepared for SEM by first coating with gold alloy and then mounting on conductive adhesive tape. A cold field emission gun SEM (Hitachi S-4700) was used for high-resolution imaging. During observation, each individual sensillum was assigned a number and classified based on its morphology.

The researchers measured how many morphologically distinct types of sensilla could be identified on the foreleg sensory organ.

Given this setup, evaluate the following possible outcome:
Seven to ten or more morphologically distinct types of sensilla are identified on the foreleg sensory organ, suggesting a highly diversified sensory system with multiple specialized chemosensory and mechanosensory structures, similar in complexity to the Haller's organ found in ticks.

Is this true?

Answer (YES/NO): NO